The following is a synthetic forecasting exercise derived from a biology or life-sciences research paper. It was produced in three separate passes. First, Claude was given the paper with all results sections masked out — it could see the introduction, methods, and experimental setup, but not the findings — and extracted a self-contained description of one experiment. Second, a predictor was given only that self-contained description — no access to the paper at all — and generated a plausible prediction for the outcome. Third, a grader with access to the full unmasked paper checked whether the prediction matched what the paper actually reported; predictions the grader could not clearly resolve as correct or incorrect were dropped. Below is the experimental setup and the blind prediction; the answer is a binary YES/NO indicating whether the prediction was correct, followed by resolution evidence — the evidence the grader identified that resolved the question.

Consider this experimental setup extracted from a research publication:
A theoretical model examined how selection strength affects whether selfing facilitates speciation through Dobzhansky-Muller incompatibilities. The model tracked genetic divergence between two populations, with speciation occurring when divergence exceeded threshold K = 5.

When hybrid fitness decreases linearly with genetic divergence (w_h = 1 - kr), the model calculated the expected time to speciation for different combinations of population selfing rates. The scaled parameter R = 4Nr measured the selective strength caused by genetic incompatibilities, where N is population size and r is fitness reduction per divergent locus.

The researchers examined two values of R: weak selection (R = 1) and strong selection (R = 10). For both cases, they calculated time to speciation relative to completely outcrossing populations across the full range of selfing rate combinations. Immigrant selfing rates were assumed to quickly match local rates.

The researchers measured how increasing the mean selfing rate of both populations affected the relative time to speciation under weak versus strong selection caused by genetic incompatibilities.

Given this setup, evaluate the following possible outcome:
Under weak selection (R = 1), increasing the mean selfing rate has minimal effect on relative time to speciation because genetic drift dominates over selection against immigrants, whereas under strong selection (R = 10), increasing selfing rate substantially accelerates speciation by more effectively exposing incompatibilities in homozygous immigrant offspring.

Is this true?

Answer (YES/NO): NO